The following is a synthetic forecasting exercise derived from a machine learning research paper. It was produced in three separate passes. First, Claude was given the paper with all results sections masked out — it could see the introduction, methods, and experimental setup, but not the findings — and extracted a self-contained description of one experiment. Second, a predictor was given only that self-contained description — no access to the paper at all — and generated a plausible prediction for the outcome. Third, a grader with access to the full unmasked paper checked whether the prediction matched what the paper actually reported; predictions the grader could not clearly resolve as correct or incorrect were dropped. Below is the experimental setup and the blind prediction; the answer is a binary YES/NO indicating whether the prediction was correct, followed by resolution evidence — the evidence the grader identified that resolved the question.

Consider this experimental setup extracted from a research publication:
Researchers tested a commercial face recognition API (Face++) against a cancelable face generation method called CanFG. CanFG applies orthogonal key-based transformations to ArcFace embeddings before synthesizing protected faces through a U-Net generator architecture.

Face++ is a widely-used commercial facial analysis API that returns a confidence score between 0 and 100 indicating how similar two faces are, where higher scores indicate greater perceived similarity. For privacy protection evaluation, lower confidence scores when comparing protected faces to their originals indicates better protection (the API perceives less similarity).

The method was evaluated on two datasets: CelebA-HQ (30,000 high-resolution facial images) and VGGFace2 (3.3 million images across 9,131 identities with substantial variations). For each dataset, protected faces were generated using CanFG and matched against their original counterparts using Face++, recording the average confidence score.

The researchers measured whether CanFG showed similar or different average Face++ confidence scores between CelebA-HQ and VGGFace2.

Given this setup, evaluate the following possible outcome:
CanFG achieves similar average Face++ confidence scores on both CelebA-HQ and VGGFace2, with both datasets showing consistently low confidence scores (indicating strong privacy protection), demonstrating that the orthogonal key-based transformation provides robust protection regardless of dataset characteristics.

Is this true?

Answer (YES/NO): NO